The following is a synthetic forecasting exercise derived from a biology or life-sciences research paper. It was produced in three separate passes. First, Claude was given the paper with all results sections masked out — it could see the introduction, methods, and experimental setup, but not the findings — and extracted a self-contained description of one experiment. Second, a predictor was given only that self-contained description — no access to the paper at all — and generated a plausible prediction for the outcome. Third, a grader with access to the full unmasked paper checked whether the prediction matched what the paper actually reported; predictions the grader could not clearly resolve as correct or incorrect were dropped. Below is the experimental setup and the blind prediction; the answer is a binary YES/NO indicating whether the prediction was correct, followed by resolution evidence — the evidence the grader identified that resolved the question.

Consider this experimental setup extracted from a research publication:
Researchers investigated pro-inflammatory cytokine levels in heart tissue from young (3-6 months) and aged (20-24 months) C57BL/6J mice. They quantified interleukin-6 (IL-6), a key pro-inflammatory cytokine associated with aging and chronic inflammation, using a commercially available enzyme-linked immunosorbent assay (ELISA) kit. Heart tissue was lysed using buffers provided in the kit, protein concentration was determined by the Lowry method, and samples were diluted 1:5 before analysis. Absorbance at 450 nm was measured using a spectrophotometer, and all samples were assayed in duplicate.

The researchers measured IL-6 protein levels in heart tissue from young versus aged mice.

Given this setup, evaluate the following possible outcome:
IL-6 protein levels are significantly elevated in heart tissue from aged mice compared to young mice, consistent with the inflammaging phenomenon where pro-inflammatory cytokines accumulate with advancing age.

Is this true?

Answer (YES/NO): YES